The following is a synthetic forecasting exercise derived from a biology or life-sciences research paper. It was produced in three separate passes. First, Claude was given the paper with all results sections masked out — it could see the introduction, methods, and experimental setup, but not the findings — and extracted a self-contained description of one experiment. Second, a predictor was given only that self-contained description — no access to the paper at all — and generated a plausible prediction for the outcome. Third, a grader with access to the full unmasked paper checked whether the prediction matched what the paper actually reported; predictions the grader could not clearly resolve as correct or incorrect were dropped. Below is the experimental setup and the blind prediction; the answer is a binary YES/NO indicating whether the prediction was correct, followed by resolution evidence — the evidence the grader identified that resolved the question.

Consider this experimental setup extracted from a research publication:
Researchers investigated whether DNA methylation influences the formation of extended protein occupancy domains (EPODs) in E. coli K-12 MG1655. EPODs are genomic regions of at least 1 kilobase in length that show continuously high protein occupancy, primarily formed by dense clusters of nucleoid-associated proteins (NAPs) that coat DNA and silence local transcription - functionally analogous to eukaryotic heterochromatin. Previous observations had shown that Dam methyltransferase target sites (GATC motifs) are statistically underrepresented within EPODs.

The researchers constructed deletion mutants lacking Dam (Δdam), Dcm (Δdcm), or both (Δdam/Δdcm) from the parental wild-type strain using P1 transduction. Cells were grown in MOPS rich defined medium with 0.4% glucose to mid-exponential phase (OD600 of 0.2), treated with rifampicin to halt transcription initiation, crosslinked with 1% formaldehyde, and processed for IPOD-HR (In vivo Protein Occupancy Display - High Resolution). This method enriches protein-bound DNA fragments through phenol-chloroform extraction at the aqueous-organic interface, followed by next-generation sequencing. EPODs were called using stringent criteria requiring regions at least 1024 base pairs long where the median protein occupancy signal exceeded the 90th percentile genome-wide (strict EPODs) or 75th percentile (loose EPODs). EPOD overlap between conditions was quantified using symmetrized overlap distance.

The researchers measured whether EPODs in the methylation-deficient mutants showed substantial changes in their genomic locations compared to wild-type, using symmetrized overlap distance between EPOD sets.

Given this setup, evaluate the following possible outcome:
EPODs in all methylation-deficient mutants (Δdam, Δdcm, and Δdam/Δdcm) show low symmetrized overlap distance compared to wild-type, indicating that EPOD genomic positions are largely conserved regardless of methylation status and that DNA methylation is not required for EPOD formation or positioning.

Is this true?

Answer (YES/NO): YES